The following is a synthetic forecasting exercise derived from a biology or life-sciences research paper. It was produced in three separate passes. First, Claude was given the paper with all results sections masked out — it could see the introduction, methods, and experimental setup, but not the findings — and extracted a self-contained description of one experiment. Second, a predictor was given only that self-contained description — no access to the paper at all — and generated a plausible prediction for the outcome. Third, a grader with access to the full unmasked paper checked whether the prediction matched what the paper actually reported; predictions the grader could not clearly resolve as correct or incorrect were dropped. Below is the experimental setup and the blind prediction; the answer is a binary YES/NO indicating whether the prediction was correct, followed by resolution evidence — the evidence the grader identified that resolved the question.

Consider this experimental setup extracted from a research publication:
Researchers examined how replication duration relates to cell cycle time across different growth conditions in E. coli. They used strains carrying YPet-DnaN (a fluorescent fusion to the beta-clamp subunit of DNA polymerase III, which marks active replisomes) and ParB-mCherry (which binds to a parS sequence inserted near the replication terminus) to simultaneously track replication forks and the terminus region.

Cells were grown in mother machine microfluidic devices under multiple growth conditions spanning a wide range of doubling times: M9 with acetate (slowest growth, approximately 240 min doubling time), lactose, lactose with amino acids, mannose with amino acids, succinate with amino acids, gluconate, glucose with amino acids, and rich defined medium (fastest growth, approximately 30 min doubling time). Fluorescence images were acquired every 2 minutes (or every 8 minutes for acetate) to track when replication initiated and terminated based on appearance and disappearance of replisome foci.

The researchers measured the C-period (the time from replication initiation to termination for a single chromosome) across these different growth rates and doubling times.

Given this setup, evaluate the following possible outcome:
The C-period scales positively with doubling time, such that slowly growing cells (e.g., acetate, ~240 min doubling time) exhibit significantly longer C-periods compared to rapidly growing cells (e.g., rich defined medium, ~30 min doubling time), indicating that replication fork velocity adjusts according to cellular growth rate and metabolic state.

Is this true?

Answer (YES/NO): YES